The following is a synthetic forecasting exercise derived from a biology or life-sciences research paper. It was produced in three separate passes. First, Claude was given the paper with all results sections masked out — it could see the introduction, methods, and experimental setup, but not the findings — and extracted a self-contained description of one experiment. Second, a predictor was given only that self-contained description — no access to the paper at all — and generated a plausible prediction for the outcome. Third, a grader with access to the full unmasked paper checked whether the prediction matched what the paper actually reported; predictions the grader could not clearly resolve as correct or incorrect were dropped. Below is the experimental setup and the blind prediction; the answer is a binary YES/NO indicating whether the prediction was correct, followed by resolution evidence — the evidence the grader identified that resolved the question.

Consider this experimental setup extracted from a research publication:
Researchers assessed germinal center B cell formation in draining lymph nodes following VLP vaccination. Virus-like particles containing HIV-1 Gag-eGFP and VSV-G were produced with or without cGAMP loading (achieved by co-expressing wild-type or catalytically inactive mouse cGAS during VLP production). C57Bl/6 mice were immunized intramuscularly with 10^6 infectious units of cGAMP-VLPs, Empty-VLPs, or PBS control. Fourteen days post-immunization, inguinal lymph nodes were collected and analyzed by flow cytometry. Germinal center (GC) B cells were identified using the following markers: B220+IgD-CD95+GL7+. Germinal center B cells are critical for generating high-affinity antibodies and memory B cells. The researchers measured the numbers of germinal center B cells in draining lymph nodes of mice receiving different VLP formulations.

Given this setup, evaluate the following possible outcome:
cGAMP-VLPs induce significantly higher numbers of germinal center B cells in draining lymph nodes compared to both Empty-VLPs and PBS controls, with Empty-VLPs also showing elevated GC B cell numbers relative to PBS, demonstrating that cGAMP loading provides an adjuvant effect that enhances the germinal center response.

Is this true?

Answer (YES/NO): NO